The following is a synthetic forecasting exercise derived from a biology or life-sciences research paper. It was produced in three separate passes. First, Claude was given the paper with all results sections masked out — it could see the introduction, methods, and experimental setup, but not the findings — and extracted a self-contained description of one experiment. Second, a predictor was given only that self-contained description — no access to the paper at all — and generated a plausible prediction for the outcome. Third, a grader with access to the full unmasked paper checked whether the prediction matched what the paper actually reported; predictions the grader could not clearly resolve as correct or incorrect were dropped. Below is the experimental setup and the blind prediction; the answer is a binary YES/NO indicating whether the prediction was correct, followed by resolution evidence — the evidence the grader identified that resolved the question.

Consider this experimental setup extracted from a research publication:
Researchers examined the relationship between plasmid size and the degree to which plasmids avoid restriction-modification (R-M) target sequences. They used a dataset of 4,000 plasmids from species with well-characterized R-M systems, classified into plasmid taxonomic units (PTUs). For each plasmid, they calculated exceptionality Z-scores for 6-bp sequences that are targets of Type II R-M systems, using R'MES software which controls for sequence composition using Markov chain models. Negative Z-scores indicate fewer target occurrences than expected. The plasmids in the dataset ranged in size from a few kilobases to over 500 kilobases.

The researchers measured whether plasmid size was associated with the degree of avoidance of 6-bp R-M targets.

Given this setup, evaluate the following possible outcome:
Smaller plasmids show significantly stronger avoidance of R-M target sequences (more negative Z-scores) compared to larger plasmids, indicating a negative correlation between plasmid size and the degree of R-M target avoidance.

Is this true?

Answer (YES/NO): YES